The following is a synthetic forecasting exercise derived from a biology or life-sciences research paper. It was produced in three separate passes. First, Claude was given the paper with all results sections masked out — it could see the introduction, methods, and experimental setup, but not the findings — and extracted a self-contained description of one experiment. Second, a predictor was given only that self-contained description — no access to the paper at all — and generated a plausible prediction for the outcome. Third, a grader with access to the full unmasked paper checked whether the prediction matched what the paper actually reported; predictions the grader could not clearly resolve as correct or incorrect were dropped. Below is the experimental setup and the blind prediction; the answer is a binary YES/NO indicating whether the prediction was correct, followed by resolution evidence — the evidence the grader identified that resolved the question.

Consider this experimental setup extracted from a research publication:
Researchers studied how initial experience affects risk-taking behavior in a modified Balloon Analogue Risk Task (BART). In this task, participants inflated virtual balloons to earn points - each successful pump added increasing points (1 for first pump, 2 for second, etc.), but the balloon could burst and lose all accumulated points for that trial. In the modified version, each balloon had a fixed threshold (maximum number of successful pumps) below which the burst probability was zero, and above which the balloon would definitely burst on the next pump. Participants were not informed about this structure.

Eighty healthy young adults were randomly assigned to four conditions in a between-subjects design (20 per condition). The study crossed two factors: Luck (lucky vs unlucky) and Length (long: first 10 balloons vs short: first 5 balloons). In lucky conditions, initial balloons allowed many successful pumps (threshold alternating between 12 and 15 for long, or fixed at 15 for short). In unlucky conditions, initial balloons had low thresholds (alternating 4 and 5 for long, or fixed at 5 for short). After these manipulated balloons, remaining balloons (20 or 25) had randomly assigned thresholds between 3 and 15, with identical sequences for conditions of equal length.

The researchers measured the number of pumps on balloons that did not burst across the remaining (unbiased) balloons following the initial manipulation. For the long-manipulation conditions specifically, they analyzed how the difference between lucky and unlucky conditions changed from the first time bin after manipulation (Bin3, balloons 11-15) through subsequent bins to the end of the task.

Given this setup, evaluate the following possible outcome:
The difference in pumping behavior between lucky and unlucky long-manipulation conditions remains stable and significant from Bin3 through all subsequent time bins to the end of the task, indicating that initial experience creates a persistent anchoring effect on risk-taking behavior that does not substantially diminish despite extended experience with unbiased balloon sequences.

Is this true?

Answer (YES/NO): NO